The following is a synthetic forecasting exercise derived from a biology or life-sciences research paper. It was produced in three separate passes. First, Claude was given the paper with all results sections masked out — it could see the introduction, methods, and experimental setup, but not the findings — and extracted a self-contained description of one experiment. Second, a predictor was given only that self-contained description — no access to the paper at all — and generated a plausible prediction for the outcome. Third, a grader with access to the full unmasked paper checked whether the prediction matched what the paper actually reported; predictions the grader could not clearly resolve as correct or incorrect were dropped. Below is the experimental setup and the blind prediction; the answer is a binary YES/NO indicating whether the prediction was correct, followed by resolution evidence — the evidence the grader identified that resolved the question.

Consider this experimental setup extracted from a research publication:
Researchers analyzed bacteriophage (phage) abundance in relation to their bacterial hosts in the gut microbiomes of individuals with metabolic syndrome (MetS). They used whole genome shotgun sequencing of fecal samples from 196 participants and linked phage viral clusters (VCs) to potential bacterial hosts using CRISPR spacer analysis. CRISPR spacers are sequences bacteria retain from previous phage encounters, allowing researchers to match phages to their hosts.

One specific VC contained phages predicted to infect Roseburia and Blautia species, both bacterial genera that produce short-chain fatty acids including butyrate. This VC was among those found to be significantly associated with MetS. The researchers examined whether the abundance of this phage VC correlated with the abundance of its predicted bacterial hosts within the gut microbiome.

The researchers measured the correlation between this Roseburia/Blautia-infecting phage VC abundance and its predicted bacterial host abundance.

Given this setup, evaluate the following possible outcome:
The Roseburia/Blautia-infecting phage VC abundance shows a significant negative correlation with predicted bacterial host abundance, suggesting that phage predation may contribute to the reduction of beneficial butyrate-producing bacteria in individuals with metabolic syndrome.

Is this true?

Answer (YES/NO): NO